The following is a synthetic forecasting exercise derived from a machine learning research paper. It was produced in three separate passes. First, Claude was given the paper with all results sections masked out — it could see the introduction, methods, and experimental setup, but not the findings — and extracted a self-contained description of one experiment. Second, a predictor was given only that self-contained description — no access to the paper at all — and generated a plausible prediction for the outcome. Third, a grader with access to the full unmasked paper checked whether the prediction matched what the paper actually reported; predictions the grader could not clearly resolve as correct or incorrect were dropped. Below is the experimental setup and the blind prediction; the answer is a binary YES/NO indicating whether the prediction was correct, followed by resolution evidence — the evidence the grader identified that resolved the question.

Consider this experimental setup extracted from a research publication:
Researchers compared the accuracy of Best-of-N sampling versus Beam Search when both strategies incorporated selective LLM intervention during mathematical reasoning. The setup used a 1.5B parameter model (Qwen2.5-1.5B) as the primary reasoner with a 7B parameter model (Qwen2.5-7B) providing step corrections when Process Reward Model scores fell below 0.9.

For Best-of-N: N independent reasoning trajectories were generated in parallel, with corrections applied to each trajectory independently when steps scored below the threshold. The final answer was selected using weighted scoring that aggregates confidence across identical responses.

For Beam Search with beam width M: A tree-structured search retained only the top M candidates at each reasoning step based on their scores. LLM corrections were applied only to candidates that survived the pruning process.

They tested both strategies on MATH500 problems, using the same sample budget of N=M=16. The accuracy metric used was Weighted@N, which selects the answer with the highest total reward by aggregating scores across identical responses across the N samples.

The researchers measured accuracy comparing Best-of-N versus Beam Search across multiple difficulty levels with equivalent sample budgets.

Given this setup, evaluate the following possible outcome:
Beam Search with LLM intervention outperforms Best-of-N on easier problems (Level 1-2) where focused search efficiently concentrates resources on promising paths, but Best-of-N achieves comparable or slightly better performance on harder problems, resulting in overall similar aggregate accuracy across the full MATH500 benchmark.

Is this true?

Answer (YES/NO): NO